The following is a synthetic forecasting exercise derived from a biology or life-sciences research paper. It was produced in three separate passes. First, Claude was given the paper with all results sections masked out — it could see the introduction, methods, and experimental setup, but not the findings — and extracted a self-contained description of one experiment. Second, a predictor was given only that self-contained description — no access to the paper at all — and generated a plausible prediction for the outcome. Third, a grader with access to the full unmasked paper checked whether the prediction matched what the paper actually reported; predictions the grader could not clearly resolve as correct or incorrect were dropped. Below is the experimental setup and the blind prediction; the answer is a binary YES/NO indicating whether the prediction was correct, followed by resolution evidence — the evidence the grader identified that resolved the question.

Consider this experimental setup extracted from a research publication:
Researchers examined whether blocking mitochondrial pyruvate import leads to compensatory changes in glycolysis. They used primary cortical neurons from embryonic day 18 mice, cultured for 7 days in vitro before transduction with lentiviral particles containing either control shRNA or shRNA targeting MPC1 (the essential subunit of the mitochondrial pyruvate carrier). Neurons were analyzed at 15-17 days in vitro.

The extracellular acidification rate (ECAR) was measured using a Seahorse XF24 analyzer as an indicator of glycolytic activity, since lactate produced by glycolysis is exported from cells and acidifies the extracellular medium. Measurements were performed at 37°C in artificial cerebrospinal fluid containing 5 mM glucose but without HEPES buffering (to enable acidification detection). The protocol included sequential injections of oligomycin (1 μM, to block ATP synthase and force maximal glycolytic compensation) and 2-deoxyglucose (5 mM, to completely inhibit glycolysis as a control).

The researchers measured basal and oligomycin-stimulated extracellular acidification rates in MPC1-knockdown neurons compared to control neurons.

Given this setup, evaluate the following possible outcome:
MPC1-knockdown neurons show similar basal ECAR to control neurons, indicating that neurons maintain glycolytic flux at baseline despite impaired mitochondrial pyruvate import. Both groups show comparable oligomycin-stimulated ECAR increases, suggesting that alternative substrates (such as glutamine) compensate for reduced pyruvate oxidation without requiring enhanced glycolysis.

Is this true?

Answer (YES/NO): NO